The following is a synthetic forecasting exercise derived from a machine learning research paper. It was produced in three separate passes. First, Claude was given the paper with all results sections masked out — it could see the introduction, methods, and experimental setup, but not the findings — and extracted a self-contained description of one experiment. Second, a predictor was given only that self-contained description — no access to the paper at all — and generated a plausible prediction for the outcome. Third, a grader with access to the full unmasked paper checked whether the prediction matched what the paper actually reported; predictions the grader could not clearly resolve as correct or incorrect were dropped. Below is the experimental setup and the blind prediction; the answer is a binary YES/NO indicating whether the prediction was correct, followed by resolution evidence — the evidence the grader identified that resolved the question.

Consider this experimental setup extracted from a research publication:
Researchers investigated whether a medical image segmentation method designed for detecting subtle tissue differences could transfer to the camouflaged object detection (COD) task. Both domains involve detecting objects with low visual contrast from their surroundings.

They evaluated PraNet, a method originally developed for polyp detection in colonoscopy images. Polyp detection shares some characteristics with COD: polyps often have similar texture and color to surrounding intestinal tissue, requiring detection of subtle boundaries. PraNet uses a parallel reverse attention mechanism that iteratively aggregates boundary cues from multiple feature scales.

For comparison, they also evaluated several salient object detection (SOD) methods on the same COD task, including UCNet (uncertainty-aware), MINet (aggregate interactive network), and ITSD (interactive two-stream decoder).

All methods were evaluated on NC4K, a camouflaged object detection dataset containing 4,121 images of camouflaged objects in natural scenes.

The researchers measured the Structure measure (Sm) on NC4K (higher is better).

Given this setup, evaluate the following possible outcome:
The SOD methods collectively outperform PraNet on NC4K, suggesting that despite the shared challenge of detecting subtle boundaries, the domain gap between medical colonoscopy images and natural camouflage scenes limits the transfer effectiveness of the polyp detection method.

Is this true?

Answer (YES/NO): NO